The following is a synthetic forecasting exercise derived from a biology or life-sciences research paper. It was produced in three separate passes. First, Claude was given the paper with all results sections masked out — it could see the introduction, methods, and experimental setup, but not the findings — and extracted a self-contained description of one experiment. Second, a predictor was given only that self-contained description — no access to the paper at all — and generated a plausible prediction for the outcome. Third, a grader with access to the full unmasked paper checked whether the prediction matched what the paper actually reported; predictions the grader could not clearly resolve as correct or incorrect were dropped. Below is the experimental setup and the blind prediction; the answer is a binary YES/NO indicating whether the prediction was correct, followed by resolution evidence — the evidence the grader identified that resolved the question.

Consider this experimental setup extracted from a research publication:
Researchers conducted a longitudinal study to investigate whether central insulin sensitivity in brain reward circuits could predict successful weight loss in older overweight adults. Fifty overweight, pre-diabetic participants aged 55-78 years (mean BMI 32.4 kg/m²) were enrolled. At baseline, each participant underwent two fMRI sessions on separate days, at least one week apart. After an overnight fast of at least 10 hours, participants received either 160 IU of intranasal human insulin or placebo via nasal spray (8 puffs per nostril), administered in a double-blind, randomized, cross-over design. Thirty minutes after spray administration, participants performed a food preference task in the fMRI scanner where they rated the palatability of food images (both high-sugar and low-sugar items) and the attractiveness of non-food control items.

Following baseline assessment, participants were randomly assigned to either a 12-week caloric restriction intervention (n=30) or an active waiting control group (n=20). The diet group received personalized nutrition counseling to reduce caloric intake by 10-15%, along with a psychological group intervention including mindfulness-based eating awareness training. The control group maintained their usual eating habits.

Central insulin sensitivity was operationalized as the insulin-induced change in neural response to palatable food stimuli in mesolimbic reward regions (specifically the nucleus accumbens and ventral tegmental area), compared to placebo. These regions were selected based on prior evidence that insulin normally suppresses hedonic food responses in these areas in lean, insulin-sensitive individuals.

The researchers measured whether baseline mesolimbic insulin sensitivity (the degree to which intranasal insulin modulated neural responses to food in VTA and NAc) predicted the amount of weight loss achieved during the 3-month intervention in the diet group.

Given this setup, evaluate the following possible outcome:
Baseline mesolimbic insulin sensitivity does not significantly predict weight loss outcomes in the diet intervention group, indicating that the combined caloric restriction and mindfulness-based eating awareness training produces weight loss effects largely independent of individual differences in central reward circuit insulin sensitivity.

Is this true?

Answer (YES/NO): NO